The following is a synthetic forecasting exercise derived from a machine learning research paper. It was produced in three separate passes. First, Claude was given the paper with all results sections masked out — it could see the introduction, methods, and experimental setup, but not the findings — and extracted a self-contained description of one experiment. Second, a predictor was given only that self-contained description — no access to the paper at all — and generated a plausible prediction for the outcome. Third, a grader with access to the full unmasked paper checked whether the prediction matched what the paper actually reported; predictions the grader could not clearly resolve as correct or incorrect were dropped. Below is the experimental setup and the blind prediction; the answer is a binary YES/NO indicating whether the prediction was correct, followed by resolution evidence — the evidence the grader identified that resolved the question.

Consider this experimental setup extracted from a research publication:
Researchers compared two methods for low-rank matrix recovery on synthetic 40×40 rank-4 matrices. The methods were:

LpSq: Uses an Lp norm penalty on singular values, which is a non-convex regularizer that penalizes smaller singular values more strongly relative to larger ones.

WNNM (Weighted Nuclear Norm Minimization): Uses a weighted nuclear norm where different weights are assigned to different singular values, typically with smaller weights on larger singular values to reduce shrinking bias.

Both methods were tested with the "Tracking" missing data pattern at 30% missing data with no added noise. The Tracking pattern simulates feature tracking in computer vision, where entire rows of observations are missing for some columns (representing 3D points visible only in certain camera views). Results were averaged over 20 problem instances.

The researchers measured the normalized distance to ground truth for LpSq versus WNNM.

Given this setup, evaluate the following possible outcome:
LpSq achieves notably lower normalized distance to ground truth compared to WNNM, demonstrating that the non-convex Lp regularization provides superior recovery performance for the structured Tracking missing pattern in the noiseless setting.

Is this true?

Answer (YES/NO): YES